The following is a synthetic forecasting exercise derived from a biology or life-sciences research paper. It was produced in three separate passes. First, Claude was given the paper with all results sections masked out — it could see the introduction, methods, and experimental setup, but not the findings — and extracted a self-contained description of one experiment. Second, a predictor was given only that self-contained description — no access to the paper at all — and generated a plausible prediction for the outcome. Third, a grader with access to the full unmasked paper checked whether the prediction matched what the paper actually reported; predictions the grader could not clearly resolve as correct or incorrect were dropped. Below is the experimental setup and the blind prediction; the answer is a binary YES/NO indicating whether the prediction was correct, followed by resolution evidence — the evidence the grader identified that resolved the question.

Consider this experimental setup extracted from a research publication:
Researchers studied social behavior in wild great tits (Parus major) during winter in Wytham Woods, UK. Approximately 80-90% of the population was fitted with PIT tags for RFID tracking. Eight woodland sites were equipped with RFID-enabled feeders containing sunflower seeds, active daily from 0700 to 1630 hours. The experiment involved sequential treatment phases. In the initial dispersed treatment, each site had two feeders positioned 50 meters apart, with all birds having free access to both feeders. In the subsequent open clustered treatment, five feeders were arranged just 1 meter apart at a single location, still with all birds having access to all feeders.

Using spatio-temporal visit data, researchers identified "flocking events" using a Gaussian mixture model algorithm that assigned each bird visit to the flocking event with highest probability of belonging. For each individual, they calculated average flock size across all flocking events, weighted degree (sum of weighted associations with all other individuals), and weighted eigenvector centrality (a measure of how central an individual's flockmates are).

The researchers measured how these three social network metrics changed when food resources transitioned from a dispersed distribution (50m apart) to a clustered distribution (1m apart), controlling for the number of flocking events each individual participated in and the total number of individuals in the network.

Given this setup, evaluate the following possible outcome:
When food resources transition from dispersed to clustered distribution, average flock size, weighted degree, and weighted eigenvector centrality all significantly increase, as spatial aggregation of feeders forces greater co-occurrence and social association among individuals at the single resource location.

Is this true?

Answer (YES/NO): YES